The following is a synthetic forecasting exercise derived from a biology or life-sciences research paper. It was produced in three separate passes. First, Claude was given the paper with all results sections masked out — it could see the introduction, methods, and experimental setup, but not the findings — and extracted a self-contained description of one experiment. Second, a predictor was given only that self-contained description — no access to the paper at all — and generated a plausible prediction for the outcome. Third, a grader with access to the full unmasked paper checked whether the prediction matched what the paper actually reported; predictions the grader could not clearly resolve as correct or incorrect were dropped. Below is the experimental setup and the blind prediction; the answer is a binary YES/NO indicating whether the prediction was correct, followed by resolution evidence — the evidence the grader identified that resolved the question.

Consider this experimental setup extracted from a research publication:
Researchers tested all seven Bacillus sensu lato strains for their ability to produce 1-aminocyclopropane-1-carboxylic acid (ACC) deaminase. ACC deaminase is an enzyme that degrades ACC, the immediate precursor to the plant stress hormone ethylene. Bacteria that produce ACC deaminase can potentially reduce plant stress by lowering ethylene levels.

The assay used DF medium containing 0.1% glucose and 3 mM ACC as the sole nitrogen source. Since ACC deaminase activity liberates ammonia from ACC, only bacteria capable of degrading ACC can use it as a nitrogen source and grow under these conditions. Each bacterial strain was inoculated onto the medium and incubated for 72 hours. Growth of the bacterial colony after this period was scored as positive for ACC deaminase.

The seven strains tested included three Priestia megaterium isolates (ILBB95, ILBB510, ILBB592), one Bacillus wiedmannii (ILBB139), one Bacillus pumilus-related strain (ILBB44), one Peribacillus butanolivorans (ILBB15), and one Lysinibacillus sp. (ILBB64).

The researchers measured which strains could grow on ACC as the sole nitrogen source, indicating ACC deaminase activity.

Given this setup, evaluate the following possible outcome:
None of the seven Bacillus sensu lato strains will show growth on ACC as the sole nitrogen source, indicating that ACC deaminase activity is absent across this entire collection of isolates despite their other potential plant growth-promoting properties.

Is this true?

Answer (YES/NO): NO